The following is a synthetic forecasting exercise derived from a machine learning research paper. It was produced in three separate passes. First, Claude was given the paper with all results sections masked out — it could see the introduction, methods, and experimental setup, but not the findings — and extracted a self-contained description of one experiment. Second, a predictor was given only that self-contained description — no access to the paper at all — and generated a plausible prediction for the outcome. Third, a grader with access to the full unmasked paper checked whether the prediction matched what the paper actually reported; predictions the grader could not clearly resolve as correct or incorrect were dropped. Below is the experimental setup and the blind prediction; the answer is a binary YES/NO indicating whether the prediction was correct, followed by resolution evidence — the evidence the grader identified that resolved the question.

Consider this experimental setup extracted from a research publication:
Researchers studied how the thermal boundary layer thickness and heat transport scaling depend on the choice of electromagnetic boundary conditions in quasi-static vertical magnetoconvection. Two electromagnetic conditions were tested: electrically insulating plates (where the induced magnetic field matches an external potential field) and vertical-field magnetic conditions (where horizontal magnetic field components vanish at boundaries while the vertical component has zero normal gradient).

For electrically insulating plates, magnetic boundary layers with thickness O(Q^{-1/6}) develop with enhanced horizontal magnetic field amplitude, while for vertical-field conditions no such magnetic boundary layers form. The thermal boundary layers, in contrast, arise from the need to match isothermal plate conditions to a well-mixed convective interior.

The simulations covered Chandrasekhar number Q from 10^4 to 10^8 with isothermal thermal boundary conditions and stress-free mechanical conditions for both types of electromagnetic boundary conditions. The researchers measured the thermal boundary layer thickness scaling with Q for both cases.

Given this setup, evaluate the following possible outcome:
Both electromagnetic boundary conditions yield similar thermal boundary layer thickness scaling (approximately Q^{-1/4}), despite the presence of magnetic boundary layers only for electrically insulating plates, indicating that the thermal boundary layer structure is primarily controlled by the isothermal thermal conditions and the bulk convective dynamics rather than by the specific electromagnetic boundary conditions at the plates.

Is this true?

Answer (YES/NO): NO